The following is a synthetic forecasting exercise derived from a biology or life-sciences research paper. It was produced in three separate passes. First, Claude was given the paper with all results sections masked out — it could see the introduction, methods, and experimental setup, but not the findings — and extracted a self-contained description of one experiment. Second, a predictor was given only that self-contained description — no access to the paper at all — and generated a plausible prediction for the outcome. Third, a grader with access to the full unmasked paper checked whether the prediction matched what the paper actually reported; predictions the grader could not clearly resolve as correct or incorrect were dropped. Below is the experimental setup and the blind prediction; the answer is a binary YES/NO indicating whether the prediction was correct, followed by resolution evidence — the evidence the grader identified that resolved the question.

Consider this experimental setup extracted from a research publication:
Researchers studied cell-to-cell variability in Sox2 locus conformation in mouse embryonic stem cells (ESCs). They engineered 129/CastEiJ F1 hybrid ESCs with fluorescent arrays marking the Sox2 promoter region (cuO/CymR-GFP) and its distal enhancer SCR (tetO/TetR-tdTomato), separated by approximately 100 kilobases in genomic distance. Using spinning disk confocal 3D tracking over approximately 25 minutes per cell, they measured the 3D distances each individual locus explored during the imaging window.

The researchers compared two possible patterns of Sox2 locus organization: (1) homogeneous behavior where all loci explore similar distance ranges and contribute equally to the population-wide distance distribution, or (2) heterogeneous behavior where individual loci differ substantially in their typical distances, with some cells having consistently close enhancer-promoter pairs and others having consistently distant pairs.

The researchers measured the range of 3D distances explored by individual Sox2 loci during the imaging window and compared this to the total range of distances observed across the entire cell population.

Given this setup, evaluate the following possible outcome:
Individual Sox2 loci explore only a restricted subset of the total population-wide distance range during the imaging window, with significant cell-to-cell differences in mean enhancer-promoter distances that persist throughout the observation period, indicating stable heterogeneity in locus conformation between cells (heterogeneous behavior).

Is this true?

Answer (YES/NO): YES